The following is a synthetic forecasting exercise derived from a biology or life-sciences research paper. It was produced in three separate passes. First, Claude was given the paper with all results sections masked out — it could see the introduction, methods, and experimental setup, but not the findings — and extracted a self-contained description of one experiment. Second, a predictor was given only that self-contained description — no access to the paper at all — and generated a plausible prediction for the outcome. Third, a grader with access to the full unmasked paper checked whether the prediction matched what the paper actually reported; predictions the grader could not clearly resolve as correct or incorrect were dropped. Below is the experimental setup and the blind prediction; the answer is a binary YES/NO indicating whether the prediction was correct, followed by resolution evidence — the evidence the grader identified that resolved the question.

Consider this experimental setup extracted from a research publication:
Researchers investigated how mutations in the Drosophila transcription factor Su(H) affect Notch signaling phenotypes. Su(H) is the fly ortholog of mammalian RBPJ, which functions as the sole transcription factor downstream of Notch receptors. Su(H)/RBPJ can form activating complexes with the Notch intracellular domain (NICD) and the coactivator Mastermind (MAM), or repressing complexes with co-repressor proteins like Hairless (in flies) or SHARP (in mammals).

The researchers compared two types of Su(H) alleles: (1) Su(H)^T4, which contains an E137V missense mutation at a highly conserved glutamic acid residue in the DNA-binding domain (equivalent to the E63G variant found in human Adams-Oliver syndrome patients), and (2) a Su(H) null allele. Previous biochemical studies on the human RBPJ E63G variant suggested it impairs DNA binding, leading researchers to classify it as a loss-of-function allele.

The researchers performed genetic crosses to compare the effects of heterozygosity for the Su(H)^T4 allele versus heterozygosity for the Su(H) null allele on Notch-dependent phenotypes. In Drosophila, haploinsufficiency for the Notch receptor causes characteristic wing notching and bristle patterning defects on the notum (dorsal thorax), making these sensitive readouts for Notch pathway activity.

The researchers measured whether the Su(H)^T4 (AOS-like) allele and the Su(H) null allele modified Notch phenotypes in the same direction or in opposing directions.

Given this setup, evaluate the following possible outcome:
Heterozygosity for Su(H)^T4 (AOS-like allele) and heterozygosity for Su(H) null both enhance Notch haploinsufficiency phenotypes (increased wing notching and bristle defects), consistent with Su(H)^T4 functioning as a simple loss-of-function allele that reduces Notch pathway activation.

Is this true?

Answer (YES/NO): NO